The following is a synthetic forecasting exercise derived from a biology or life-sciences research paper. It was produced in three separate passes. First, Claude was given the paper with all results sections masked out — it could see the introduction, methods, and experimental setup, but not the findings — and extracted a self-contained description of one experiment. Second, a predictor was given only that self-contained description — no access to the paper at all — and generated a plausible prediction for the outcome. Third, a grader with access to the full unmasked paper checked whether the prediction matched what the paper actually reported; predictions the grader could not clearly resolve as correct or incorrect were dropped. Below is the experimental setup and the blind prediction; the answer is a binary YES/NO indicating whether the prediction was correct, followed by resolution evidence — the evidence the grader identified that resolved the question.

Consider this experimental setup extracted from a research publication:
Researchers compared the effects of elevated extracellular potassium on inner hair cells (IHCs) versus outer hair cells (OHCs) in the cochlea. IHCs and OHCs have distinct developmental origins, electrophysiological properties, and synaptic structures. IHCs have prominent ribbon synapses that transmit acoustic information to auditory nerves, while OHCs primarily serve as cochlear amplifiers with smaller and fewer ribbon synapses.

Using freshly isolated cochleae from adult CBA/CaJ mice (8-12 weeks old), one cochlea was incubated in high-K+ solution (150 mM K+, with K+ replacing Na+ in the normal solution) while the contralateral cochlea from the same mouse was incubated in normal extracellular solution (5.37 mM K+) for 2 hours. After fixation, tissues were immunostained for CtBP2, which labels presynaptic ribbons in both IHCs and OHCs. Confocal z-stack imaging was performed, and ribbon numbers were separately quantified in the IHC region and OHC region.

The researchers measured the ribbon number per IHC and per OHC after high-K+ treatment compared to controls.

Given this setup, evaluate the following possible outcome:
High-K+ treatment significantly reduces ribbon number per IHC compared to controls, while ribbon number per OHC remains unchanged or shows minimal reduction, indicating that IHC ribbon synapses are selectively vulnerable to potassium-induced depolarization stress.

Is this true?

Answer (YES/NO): YES